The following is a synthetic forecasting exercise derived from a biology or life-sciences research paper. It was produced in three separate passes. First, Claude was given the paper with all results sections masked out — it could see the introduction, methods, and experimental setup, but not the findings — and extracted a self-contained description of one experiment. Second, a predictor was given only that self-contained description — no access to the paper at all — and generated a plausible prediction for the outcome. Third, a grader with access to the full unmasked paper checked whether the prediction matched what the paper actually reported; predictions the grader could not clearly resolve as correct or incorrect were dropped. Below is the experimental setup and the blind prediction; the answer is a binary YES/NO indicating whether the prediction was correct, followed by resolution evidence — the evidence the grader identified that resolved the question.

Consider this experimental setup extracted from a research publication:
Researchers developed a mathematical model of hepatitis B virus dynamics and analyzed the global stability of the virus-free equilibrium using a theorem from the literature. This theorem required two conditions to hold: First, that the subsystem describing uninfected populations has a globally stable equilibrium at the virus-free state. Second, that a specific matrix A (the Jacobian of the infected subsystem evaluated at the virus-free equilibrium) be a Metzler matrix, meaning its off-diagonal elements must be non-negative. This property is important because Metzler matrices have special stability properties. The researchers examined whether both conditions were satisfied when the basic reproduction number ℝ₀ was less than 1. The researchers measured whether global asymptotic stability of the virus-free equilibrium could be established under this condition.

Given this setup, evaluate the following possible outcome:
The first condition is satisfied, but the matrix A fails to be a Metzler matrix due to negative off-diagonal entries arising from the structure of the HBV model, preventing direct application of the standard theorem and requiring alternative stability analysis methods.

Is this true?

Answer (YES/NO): NO